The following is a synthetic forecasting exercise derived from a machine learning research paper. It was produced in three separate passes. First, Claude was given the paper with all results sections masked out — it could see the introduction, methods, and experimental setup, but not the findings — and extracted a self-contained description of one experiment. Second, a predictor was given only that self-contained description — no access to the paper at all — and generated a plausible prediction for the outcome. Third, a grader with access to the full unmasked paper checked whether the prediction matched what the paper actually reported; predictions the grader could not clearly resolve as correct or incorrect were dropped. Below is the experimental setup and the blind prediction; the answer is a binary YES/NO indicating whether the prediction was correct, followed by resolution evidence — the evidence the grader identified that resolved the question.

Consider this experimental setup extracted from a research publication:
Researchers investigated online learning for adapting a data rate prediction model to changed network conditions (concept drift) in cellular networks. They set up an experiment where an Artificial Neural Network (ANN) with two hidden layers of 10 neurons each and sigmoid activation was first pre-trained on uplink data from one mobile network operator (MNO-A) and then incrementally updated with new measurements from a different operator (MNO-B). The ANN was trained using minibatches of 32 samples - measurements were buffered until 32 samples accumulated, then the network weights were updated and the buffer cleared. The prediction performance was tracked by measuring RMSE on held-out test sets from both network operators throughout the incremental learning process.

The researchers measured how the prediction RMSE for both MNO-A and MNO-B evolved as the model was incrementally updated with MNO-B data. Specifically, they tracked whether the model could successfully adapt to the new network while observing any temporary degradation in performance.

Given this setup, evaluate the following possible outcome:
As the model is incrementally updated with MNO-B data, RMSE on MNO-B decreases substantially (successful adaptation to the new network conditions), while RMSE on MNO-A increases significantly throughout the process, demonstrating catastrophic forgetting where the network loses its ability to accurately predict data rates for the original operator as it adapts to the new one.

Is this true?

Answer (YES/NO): NO